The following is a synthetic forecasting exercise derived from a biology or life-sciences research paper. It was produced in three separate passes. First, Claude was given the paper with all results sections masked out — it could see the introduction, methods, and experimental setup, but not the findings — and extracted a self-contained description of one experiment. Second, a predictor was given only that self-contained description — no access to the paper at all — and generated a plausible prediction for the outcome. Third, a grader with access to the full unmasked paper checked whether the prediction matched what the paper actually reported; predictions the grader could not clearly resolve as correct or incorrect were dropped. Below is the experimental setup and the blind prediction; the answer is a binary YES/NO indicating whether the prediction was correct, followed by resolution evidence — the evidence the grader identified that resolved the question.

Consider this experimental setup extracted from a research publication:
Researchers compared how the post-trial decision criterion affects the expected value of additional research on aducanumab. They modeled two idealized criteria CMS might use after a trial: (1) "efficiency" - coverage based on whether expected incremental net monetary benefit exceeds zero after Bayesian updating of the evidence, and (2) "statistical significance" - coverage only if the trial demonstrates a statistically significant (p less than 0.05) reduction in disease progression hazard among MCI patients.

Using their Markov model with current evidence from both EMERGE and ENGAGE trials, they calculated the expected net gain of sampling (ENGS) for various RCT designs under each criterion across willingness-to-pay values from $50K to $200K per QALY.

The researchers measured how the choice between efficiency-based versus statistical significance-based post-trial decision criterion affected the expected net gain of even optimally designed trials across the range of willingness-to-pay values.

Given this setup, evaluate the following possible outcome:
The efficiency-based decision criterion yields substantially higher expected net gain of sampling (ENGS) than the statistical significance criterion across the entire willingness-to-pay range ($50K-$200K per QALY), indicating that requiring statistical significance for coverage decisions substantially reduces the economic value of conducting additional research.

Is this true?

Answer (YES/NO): YES